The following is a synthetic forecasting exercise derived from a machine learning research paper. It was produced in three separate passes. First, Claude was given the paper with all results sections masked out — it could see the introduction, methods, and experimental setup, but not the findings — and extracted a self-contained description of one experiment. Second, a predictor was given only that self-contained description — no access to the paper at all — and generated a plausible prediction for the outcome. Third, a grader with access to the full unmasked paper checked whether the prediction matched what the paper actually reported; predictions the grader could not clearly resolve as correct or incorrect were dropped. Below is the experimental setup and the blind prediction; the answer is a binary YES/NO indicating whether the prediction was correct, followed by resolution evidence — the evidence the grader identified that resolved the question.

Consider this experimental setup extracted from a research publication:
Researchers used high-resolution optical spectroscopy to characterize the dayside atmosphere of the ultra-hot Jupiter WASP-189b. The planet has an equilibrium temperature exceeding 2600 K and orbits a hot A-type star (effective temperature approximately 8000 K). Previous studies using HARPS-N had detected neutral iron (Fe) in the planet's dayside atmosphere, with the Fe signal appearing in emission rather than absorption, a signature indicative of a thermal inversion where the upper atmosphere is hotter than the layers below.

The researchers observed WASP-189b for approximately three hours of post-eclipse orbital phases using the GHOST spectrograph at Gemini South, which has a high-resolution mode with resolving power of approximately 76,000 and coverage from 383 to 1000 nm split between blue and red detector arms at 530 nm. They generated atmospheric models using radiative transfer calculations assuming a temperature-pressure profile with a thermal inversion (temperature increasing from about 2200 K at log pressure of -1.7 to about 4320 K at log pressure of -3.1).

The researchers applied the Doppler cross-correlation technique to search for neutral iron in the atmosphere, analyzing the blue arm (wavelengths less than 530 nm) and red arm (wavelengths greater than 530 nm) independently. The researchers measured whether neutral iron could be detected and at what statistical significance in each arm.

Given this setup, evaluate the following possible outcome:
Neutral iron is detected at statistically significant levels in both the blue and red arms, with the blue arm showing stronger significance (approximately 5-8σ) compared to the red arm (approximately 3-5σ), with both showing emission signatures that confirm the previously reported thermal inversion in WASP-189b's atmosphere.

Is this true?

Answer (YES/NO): NO